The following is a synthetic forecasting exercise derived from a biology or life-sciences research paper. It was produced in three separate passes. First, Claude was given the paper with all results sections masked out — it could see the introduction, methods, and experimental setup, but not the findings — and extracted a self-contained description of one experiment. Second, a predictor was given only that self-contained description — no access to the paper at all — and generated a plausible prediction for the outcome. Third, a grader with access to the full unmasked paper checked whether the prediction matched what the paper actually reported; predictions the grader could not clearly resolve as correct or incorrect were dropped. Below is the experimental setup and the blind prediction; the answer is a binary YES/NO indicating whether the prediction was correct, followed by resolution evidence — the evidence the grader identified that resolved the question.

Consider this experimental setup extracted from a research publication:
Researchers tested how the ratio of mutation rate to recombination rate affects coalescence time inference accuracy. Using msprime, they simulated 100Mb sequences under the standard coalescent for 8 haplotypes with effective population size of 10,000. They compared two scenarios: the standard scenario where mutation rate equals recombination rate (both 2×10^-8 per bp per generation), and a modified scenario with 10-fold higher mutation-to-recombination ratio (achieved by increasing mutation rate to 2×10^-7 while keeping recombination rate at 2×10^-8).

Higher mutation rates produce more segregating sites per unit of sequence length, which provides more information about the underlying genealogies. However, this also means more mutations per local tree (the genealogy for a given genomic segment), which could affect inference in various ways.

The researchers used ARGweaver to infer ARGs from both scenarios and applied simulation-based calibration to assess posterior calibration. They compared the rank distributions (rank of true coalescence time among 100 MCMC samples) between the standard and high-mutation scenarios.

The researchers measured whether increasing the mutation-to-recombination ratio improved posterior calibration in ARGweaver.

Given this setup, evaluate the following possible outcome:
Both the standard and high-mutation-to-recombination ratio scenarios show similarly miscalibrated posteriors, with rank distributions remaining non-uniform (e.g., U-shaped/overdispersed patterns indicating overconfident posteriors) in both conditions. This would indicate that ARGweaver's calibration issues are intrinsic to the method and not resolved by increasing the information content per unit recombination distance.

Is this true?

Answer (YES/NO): NO